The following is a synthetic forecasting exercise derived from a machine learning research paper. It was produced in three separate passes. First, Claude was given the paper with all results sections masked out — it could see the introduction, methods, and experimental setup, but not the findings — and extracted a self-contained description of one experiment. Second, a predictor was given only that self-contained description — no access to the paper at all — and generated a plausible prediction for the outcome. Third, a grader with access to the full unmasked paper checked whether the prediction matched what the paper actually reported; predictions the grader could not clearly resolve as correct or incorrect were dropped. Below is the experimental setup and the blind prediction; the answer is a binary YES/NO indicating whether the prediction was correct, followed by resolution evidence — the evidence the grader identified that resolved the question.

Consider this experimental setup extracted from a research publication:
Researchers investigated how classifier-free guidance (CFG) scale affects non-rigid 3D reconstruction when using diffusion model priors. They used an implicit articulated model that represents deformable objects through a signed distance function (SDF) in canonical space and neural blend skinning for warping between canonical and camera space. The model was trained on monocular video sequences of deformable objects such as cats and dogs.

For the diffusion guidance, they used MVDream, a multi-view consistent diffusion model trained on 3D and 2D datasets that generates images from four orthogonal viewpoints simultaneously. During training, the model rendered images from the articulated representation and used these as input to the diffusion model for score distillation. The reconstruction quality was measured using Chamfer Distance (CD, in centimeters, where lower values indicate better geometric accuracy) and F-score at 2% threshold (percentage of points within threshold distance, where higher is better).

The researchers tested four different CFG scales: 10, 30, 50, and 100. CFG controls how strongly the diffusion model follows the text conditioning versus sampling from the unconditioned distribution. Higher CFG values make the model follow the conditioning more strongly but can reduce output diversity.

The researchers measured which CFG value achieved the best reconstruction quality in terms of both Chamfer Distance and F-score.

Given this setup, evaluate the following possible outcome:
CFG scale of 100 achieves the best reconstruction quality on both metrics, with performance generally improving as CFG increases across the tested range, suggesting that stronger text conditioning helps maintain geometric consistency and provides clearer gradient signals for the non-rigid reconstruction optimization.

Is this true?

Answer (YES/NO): NO